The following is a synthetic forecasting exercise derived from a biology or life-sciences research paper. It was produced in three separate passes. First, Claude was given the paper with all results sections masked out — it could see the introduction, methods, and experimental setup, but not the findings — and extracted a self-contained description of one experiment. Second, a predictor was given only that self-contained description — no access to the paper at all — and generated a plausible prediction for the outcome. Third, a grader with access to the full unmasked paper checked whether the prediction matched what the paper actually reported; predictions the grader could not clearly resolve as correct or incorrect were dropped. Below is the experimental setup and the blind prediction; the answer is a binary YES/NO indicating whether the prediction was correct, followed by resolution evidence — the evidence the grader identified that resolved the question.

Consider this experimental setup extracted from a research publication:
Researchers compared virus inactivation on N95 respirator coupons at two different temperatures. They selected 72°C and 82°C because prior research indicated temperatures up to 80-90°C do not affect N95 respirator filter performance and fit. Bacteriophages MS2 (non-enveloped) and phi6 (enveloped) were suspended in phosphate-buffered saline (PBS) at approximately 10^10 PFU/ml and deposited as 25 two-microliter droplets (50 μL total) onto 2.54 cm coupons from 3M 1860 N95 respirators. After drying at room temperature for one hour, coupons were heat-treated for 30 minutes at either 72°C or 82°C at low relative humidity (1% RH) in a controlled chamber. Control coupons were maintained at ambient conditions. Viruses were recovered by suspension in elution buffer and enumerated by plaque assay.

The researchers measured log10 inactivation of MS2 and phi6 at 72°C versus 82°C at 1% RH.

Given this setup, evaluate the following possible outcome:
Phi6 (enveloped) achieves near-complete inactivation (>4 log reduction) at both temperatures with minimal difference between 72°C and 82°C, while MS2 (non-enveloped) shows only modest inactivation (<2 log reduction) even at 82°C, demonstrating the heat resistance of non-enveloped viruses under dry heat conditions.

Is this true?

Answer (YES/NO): NO